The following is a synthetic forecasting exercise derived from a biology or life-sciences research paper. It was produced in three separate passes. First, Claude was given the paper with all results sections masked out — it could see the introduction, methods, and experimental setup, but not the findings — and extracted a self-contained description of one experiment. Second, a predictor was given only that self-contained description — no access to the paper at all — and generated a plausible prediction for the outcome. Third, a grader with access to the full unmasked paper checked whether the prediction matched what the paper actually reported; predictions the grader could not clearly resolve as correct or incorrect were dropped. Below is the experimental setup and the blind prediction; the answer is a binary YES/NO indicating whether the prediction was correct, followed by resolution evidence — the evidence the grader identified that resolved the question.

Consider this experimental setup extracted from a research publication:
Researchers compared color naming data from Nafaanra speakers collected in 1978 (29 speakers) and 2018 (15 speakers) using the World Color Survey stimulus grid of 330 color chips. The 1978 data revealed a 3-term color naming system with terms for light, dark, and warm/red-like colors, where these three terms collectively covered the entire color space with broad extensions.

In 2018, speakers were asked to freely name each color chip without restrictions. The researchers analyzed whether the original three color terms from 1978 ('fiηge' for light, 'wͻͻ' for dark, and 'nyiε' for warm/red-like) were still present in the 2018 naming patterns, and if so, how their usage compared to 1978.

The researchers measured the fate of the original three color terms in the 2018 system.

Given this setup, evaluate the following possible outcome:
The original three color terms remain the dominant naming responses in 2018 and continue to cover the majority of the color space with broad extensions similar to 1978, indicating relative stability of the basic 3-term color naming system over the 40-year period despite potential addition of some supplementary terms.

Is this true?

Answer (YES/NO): NO